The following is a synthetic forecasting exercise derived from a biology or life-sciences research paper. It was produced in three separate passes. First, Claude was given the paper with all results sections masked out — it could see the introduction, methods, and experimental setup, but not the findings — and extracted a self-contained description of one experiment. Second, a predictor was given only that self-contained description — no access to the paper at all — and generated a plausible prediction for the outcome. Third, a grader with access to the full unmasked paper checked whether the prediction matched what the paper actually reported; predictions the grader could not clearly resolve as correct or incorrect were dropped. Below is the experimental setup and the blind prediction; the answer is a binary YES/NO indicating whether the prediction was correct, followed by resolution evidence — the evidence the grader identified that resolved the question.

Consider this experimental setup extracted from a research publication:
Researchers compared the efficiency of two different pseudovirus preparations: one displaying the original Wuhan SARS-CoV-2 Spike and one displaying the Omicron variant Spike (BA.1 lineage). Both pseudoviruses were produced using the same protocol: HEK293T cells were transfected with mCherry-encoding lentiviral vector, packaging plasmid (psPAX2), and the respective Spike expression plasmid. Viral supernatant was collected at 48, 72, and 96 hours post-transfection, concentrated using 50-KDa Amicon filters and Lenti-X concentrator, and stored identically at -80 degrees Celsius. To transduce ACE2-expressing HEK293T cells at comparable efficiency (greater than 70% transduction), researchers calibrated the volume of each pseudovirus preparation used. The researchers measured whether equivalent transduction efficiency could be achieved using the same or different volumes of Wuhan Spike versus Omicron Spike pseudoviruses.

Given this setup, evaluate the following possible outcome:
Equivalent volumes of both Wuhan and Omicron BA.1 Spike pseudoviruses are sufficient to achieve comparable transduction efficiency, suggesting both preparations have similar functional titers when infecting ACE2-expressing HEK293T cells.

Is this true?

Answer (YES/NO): NO